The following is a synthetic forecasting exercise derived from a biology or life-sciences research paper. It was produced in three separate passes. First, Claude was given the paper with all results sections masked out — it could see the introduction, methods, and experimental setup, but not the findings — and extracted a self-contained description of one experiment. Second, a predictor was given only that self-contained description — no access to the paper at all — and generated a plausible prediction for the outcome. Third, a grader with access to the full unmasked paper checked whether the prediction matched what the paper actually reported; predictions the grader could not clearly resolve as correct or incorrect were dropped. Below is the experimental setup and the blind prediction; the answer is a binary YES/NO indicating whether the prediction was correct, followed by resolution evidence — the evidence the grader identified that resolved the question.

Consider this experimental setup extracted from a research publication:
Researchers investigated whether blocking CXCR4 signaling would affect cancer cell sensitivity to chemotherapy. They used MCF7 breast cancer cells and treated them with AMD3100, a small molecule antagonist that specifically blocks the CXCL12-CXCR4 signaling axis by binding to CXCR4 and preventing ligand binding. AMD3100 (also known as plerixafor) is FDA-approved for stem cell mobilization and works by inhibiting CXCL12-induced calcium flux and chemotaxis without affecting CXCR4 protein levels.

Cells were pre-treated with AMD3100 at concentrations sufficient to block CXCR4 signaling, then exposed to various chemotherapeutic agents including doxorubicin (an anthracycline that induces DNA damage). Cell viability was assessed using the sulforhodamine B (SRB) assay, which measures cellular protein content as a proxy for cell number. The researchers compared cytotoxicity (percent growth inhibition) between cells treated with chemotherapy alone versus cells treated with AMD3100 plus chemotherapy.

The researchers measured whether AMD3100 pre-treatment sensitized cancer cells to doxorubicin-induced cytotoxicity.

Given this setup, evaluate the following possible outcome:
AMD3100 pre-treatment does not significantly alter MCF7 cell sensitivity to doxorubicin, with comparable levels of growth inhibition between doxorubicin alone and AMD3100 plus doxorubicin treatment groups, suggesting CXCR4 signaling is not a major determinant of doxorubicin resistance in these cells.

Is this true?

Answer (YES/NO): YES